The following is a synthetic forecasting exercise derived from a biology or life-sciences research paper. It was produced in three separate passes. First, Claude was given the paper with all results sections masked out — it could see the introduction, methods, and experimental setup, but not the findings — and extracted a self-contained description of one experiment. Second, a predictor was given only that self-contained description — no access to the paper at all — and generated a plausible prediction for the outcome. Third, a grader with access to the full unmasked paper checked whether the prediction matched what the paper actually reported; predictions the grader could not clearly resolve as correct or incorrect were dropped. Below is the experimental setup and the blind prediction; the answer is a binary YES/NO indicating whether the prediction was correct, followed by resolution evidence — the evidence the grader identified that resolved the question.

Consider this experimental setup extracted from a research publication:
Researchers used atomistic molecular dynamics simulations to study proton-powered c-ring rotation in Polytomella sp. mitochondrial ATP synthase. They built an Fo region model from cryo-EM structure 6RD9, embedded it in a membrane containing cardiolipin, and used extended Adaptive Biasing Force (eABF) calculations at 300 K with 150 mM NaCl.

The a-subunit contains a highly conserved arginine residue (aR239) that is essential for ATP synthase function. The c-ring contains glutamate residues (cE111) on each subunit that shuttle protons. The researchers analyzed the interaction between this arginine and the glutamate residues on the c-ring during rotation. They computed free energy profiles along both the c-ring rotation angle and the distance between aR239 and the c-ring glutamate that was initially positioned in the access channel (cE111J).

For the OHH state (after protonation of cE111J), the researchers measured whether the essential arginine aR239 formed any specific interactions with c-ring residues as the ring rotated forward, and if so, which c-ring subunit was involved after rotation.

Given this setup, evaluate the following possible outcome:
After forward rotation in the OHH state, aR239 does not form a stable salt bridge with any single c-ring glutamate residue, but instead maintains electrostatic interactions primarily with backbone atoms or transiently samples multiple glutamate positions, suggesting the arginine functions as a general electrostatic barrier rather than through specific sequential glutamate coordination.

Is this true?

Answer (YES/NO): NO